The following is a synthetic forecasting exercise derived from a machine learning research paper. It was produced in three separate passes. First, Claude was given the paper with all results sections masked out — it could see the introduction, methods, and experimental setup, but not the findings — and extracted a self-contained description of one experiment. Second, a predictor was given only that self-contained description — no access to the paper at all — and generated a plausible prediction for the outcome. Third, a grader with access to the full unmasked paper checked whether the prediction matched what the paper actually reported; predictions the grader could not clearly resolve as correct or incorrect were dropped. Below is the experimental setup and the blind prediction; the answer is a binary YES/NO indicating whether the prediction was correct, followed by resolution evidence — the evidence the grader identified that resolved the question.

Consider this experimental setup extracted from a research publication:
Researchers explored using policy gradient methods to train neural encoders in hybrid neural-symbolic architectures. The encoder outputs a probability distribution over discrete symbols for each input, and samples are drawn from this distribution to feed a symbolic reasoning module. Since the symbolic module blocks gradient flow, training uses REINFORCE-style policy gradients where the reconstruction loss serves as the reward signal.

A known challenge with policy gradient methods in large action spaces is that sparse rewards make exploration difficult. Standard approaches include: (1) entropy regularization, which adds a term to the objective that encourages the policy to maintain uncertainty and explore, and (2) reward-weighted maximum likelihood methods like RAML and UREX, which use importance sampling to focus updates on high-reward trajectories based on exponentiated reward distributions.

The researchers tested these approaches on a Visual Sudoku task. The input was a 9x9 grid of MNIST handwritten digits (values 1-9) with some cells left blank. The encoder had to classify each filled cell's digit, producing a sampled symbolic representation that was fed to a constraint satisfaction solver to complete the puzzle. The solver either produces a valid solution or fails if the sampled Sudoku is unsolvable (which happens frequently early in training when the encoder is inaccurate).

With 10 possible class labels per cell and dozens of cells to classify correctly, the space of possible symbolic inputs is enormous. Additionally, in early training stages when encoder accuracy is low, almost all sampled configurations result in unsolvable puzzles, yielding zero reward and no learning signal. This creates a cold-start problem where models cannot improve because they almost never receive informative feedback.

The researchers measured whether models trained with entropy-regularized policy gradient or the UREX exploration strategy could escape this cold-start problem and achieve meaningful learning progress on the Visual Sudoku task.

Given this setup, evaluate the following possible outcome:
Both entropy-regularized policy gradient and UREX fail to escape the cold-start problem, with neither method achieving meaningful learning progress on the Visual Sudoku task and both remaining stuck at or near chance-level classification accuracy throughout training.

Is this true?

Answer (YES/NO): YES